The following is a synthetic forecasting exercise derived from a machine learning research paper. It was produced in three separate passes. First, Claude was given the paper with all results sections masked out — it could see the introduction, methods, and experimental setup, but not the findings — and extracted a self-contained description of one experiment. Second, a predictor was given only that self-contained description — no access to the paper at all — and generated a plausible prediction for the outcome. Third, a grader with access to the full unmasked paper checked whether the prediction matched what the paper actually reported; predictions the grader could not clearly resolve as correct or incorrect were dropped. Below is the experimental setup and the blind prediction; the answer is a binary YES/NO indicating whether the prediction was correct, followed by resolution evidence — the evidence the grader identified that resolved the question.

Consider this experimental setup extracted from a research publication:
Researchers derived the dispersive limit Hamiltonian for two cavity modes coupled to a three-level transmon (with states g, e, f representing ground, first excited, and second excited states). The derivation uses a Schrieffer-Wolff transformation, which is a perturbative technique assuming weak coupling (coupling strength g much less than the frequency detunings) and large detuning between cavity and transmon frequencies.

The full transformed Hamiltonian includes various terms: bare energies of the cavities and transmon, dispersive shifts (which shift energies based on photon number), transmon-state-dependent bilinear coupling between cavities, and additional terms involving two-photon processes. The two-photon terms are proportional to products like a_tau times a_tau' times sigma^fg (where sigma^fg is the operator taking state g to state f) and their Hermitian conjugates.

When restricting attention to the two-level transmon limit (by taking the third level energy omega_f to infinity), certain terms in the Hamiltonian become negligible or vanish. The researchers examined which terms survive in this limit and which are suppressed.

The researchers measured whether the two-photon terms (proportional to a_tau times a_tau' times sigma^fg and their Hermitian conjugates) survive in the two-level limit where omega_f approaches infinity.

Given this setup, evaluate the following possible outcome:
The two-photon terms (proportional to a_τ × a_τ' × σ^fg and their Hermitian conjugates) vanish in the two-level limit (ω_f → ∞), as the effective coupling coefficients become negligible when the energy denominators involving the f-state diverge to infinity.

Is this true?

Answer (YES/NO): YES